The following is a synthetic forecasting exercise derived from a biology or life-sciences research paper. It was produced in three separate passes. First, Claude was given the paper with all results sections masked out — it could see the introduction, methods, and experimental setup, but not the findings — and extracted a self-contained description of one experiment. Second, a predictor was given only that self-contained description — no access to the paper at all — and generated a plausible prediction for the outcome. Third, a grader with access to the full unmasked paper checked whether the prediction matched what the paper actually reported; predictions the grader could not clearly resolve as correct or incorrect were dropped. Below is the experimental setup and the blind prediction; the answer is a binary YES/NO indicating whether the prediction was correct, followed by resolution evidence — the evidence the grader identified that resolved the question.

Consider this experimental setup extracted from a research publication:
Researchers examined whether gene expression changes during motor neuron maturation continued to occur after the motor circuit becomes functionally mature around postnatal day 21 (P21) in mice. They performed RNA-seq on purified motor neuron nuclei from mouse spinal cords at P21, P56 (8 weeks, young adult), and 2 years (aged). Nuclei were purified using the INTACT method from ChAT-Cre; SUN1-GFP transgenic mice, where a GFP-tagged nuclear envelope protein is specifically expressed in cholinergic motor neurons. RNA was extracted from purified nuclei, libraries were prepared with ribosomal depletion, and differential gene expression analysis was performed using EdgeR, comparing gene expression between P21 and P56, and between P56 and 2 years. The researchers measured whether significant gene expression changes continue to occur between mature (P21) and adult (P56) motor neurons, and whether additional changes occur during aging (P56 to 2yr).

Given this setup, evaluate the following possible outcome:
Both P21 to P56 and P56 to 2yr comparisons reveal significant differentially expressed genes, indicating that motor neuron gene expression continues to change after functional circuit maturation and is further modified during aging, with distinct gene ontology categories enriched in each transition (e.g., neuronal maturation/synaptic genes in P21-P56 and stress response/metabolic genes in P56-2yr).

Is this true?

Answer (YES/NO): NO